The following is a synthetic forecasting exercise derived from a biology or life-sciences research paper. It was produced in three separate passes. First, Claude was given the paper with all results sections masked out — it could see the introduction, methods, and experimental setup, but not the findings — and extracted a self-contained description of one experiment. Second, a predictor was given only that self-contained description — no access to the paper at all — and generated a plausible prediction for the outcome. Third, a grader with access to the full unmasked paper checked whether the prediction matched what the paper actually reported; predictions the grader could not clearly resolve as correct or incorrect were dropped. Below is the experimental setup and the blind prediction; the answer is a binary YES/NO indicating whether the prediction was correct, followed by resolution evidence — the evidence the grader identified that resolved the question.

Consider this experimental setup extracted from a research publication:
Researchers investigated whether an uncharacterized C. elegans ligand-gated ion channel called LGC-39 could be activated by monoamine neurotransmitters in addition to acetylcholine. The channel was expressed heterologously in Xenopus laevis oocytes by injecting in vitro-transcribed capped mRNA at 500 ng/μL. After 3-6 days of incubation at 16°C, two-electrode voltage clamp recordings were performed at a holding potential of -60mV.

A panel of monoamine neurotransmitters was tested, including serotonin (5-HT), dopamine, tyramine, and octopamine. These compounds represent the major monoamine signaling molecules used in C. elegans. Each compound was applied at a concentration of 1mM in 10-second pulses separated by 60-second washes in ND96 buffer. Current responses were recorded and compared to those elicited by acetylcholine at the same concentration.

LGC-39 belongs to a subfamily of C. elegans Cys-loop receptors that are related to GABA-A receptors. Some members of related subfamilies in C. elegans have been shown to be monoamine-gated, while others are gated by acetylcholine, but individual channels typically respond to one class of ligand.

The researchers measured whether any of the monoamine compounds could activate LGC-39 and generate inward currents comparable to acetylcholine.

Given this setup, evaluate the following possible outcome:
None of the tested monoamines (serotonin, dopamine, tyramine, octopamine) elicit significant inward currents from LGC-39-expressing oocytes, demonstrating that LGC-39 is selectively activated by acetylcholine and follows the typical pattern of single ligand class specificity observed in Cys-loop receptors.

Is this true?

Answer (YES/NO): NO